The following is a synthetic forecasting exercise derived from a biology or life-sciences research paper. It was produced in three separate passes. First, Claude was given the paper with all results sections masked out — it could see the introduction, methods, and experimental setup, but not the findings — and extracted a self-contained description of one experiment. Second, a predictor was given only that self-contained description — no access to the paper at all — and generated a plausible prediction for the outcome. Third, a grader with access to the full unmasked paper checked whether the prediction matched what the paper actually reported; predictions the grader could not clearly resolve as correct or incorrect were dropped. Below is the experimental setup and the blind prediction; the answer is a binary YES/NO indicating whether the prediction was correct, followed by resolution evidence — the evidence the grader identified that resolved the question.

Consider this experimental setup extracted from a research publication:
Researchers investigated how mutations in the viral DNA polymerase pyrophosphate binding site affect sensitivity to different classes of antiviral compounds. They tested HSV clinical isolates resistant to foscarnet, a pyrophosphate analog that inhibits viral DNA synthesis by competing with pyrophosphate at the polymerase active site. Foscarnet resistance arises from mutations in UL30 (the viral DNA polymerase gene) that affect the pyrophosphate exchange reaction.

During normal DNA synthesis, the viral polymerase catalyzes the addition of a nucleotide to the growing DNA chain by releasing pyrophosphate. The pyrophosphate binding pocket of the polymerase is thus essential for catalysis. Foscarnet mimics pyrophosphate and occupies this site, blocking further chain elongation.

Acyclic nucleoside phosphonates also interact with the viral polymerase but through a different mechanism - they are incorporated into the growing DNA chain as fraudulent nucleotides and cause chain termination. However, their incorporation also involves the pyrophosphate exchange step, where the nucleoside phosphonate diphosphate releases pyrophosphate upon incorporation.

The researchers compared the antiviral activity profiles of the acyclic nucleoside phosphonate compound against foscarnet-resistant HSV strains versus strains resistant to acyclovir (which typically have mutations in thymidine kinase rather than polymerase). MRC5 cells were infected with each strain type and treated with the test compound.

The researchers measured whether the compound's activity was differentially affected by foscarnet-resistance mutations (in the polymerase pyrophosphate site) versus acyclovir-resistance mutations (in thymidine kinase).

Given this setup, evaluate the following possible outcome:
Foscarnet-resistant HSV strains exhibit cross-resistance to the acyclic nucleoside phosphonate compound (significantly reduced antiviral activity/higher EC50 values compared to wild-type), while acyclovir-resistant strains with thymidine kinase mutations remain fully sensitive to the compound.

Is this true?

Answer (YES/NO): YES